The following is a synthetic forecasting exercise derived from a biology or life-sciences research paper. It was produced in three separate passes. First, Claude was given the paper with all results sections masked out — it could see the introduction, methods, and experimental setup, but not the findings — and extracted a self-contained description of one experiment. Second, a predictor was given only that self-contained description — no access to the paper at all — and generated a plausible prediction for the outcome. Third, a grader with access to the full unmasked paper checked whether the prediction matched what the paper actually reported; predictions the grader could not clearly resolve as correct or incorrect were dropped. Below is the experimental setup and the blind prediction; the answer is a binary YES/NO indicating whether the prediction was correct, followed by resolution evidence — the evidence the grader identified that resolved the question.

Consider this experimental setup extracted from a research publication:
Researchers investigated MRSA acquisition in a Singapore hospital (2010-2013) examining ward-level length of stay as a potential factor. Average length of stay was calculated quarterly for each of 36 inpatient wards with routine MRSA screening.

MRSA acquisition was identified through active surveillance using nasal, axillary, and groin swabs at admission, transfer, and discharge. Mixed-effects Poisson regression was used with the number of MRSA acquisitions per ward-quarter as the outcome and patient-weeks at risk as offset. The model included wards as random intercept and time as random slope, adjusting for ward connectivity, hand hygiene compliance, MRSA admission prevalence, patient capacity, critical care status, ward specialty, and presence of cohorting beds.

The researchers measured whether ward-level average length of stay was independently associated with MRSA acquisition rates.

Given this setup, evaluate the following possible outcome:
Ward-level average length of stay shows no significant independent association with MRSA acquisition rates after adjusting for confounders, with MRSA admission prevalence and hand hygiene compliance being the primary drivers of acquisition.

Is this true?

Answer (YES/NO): NO